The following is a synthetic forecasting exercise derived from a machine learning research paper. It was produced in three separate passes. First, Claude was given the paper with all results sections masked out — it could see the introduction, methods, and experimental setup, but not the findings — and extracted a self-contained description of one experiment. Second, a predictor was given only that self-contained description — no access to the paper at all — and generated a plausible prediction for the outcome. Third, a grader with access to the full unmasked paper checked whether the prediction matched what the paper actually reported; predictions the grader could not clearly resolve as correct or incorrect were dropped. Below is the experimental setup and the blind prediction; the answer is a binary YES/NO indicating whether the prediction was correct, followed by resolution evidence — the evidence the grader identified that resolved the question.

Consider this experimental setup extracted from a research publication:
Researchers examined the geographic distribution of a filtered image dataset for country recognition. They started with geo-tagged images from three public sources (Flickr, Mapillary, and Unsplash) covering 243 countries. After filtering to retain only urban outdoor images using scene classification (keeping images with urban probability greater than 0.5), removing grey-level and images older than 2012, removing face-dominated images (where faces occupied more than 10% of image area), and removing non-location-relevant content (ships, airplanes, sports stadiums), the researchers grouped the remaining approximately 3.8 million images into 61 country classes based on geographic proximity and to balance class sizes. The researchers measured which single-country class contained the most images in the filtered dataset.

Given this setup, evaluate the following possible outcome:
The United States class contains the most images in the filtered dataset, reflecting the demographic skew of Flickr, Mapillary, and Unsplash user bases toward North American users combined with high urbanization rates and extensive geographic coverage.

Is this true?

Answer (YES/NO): YES